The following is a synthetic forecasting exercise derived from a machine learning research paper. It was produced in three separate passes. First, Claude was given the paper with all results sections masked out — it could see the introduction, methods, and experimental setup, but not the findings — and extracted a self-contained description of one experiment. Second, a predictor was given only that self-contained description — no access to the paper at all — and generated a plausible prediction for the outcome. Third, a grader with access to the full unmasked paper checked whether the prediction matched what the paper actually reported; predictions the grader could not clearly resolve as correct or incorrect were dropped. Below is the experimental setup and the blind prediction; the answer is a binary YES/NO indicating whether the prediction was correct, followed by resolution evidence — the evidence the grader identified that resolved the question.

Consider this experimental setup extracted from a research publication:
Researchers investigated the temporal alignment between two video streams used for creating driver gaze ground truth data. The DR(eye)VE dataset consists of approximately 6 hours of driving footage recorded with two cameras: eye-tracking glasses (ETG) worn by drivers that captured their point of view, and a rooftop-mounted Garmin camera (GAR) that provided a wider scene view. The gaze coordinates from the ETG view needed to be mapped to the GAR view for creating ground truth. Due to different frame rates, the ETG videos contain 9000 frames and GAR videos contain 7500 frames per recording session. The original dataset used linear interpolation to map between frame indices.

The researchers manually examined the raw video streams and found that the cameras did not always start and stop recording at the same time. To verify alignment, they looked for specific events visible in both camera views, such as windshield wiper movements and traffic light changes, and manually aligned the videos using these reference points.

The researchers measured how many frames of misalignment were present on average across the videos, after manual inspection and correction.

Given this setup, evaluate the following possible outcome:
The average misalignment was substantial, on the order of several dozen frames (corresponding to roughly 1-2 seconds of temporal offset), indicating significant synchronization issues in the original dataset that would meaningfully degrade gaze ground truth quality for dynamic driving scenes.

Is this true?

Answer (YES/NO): NO